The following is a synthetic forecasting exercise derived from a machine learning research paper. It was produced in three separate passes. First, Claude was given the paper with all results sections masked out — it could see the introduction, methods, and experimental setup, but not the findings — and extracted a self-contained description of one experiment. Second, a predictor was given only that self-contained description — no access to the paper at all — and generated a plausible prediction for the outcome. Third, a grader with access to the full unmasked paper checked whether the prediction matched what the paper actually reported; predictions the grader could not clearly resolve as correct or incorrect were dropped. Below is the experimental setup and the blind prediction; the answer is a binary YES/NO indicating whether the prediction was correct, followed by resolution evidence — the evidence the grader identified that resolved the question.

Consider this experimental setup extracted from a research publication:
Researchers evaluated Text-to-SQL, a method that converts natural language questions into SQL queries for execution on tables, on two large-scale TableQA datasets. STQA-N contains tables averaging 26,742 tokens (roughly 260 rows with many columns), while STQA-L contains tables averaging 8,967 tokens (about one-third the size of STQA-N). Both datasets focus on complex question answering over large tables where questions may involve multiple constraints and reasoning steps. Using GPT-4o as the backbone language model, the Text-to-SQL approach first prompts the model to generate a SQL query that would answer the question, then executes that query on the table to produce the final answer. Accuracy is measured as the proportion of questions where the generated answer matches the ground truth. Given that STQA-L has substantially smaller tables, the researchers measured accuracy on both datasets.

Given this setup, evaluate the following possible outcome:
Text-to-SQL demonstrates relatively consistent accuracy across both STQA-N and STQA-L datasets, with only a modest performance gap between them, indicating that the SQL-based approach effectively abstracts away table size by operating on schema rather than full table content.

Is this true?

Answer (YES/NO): NO